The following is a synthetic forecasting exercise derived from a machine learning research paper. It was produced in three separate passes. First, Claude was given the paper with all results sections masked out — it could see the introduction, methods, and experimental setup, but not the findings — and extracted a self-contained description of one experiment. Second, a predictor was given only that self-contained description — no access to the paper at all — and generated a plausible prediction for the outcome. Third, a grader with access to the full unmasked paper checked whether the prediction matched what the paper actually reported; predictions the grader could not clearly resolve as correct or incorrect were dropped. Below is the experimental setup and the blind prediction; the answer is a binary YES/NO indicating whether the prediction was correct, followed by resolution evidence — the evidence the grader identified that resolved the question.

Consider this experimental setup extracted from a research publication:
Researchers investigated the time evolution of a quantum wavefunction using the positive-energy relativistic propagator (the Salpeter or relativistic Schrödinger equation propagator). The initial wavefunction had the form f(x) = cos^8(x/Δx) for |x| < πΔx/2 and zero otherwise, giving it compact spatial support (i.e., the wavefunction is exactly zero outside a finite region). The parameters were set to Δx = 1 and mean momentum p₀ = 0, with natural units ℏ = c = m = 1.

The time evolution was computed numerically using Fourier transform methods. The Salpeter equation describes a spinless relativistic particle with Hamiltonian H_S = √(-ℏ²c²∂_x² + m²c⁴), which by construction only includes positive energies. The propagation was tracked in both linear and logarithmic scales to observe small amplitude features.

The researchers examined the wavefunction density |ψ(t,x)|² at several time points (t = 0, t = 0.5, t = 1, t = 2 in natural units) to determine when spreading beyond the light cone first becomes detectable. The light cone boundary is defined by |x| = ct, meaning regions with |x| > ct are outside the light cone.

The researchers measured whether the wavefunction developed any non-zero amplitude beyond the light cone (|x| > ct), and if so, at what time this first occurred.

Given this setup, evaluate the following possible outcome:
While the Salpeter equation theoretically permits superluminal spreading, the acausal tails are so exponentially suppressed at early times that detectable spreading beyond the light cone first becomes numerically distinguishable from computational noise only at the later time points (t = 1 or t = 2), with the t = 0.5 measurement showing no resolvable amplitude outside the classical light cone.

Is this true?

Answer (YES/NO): NO